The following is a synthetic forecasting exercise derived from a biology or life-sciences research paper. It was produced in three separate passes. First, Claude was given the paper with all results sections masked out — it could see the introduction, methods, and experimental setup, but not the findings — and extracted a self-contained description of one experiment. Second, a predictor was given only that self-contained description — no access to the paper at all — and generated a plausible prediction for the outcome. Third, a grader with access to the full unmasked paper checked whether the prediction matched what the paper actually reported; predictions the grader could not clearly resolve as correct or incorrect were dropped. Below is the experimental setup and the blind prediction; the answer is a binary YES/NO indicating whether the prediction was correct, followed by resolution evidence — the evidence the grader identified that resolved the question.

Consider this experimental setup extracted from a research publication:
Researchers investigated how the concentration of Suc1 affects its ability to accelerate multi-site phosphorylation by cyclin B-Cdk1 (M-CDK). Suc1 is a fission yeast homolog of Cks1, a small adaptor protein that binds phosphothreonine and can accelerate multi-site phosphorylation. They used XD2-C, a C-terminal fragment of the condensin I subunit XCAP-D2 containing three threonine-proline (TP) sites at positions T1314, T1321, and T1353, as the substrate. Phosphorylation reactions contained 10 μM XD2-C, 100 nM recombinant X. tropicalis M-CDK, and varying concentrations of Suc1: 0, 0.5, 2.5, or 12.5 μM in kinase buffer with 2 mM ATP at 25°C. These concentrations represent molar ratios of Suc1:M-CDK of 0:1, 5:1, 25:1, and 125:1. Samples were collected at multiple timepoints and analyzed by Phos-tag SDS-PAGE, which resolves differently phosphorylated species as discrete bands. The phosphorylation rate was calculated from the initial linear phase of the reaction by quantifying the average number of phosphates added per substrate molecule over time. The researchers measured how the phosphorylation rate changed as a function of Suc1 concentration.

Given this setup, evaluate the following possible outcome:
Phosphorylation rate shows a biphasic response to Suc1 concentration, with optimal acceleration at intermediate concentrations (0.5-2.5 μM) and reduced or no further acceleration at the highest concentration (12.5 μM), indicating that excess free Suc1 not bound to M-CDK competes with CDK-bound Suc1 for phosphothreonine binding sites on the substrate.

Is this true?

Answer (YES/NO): NO